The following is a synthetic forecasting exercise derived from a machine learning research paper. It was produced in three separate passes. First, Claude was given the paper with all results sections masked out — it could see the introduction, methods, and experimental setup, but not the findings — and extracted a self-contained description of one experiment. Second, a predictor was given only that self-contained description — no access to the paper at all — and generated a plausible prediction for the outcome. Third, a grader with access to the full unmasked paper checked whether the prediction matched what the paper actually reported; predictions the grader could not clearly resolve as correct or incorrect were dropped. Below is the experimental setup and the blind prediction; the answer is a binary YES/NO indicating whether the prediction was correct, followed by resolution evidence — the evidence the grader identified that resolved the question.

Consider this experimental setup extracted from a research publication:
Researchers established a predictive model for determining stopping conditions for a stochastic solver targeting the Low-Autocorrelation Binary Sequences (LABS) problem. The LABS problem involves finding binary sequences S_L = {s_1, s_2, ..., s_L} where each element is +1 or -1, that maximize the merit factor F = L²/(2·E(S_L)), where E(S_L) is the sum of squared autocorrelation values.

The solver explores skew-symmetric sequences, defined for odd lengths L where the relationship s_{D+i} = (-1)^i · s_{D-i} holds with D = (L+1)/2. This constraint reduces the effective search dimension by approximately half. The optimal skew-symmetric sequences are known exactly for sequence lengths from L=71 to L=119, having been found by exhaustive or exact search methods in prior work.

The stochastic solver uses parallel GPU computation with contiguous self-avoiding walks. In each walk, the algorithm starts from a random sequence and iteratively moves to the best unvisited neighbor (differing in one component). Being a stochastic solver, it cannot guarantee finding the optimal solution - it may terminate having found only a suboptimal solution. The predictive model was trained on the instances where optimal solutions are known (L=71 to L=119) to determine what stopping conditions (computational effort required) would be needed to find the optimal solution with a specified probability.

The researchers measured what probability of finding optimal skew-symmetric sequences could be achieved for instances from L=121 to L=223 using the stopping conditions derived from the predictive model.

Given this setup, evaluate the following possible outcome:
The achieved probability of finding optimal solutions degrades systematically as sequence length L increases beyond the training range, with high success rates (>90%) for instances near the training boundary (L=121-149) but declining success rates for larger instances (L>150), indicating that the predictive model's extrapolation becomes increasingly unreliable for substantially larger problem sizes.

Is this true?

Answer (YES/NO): NO